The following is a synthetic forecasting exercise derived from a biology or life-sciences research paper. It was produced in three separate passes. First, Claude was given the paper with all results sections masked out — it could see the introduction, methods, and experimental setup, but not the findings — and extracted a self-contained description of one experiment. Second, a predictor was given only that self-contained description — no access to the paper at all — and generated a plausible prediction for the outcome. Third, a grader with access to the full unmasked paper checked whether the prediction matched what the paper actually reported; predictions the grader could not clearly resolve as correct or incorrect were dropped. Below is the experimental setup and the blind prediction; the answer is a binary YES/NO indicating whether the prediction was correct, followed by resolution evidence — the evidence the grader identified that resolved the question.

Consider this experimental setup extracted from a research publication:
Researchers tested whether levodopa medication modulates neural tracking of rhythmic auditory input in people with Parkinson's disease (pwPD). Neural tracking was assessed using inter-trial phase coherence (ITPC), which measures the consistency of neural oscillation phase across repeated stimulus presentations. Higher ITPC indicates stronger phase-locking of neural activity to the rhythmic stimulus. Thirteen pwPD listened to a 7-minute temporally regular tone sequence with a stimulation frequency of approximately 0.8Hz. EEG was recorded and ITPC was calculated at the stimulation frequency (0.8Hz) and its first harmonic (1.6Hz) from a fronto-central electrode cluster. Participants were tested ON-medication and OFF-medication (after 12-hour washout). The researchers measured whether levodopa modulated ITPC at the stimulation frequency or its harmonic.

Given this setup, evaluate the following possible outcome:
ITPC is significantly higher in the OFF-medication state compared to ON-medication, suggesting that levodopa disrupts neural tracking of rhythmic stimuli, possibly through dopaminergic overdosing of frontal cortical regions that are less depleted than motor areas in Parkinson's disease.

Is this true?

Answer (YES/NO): NO